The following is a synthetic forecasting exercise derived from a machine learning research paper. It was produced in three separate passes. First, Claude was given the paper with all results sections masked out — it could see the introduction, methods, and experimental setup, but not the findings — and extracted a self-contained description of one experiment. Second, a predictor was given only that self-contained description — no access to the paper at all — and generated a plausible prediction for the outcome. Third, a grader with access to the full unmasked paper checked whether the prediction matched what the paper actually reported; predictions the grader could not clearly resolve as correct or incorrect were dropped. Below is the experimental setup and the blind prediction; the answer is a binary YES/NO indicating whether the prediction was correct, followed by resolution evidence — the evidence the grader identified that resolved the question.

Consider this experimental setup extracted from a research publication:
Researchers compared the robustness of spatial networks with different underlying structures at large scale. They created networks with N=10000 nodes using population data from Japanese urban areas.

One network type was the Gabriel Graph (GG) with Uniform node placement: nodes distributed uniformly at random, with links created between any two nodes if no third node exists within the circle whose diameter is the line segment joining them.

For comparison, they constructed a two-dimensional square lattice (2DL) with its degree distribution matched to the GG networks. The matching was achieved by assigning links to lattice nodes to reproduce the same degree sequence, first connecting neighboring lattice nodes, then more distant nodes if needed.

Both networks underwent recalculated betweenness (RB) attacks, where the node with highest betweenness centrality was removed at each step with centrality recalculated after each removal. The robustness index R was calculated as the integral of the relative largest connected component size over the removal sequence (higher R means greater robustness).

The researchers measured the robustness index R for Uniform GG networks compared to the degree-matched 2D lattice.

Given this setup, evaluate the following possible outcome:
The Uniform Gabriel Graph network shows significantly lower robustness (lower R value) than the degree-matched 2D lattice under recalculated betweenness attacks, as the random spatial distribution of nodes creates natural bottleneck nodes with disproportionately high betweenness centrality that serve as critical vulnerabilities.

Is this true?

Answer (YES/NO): YES